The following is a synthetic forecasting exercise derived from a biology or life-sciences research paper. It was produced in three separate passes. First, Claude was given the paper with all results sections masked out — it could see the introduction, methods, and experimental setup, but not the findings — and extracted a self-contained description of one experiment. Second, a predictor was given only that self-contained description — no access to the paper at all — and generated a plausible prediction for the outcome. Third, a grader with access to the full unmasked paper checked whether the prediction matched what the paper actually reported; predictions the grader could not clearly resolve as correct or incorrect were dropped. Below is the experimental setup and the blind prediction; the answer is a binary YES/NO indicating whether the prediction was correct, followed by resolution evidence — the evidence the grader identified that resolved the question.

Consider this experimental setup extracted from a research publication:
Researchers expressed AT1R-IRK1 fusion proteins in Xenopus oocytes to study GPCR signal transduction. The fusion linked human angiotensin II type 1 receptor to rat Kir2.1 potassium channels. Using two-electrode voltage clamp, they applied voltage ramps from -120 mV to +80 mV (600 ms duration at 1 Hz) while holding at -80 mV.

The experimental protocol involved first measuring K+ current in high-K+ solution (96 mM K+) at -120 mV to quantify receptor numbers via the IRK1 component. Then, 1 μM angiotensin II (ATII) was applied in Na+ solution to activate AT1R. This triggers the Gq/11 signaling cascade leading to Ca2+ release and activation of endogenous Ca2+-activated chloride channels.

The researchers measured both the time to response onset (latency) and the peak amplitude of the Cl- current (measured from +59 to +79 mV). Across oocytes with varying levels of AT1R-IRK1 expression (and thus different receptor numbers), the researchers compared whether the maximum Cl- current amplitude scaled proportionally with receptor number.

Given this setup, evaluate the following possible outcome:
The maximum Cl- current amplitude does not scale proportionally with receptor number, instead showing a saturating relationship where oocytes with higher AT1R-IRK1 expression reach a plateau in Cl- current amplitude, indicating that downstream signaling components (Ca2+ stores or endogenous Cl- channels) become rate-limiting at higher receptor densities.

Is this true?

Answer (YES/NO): YES